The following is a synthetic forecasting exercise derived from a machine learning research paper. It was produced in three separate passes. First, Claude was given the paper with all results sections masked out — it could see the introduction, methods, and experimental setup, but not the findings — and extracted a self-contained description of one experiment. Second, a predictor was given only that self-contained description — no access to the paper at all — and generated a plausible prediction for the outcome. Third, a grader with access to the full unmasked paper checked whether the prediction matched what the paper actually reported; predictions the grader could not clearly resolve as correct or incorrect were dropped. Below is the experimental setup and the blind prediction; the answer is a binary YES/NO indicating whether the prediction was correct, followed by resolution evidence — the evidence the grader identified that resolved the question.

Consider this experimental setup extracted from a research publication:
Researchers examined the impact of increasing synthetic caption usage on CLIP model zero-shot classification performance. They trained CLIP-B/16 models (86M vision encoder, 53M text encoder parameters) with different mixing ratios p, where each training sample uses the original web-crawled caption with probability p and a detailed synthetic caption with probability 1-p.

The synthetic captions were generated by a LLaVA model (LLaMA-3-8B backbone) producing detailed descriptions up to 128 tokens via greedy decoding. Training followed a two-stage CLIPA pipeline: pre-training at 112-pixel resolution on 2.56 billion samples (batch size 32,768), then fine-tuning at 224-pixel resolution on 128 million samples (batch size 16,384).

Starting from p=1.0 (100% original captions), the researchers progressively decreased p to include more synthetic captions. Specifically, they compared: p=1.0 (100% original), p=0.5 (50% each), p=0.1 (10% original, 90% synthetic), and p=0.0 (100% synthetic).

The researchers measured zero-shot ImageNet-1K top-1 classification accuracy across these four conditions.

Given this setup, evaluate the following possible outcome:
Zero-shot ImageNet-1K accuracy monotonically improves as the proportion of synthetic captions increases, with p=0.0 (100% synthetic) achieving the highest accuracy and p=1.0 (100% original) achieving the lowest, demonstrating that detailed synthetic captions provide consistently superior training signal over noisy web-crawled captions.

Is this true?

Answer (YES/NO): NO